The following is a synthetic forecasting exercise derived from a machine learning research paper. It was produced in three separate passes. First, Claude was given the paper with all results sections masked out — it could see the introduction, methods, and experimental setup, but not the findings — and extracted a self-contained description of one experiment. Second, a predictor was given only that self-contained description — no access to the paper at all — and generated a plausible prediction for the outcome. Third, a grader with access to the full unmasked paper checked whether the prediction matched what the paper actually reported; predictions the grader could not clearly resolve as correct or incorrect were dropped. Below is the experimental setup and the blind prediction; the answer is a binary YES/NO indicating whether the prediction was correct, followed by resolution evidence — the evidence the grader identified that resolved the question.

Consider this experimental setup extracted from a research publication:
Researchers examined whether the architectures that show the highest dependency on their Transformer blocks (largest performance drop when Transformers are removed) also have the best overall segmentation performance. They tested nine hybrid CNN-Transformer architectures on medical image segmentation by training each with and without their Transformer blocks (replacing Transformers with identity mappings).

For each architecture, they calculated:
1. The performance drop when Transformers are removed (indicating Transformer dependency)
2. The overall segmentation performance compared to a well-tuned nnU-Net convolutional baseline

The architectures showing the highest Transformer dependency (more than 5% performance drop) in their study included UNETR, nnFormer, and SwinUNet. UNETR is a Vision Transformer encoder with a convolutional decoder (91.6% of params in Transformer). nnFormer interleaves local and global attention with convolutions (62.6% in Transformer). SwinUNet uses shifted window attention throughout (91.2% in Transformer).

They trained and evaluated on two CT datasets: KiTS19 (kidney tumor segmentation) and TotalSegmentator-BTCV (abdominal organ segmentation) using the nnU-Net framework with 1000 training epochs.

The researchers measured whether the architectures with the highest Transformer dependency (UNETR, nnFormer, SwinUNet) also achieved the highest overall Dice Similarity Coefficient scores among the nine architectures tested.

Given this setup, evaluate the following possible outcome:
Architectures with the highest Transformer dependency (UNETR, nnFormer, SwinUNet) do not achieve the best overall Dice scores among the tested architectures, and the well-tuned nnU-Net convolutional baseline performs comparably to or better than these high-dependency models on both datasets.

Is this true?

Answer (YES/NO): YES